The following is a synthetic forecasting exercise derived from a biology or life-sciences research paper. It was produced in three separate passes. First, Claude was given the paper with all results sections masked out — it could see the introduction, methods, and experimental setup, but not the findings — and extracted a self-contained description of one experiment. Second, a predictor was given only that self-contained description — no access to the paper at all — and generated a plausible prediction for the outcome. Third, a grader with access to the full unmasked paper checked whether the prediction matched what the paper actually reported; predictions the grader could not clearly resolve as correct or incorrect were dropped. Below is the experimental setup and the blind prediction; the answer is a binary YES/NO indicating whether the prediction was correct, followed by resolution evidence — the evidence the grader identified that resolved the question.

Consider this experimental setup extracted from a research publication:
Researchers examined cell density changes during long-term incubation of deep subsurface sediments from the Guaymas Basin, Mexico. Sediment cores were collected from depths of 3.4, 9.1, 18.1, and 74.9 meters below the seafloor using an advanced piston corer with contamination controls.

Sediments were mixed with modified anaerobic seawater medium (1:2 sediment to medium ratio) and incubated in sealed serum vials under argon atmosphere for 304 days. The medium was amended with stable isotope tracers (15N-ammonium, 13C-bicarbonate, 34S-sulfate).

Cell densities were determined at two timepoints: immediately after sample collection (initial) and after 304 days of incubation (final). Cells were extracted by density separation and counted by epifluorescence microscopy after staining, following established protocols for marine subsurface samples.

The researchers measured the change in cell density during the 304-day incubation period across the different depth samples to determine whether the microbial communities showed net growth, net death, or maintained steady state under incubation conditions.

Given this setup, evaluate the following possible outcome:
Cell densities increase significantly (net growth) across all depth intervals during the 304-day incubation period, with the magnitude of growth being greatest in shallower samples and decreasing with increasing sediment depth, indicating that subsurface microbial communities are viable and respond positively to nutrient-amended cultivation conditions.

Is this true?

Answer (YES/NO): NO